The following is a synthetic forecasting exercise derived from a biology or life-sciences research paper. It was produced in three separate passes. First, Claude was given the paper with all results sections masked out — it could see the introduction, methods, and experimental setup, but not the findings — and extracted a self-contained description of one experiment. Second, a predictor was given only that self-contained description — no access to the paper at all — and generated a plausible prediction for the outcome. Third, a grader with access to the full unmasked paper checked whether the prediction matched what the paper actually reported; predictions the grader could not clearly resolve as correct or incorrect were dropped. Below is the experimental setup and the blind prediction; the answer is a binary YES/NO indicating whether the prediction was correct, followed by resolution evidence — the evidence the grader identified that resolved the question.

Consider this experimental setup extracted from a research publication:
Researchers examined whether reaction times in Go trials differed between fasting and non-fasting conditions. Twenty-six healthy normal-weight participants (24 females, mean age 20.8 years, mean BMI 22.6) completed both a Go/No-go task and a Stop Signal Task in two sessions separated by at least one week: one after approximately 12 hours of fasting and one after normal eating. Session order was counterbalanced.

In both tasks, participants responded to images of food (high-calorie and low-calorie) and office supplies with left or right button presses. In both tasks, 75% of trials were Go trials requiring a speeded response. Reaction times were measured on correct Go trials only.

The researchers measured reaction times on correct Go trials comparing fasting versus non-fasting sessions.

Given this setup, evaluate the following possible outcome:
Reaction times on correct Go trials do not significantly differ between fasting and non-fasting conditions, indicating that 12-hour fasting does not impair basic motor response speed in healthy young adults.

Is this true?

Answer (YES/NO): YES